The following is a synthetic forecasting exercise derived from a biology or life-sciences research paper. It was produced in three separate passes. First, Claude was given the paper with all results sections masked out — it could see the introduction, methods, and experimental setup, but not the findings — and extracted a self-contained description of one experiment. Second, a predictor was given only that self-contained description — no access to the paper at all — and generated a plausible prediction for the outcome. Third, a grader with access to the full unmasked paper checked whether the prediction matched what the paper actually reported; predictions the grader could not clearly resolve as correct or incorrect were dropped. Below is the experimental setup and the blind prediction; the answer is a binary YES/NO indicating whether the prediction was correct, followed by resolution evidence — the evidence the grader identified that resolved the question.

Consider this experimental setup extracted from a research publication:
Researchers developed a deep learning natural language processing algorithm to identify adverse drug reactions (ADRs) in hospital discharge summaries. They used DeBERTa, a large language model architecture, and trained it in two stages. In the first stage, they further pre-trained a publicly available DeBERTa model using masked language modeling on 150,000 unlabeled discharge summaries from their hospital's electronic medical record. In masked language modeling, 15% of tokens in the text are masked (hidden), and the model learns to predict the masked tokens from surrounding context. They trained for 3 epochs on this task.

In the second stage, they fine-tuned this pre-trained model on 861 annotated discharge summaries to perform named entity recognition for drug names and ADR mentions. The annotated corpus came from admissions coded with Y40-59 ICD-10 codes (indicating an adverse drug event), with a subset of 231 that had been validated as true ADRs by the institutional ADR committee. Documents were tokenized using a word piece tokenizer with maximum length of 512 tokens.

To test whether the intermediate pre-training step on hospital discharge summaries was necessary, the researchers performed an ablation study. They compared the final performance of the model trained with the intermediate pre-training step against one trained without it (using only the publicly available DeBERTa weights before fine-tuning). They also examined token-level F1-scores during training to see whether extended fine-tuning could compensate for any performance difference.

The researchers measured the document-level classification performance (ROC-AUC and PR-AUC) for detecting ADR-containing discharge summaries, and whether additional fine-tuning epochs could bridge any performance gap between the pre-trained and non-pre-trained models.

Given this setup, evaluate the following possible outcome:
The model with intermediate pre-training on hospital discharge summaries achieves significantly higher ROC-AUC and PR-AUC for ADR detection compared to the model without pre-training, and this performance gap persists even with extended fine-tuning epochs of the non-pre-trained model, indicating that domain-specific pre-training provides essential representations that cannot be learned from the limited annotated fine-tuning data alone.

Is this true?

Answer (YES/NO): YES